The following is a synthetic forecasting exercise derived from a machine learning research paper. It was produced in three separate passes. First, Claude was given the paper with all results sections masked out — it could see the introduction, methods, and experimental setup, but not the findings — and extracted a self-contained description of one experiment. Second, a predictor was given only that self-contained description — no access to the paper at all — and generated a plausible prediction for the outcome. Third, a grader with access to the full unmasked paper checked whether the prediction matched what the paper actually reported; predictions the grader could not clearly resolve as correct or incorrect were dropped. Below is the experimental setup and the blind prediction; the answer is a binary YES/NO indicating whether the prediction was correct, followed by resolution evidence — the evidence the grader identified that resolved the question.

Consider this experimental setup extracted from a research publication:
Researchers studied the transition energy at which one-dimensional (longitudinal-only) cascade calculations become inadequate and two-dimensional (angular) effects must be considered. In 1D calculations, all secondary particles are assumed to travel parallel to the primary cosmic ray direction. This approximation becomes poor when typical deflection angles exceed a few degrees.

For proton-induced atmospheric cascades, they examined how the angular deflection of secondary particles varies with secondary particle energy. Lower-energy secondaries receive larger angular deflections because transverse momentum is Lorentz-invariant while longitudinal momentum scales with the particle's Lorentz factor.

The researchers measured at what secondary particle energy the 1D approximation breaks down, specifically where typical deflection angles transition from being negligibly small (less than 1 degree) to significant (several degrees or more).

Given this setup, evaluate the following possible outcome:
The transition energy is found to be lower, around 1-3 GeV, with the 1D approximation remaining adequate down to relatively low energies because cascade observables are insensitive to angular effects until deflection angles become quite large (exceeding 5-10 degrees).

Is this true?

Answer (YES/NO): NO